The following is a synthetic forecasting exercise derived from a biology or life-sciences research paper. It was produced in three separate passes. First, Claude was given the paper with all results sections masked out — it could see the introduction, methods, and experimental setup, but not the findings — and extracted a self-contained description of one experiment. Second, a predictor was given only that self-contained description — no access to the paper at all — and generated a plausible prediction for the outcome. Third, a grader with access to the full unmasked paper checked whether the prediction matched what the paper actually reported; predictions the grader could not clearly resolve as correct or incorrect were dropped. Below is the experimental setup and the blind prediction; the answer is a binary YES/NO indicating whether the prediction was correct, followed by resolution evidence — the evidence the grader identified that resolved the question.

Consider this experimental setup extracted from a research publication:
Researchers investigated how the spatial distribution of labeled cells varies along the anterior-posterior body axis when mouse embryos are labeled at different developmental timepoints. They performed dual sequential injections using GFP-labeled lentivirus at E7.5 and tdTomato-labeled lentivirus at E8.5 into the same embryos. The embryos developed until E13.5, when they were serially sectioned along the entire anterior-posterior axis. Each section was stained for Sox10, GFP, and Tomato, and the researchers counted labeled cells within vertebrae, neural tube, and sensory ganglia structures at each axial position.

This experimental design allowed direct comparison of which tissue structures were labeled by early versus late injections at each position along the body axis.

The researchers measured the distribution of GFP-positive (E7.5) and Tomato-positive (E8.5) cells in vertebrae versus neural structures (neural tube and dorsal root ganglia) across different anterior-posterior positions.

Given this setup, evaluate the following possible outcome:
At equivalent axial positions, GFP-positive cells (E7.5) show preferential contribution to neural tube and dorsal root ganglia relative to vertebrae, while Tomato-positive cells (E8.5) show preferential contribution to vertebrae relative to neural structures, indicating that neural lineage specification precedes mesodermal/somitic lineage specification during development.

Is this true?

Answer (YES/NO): NO